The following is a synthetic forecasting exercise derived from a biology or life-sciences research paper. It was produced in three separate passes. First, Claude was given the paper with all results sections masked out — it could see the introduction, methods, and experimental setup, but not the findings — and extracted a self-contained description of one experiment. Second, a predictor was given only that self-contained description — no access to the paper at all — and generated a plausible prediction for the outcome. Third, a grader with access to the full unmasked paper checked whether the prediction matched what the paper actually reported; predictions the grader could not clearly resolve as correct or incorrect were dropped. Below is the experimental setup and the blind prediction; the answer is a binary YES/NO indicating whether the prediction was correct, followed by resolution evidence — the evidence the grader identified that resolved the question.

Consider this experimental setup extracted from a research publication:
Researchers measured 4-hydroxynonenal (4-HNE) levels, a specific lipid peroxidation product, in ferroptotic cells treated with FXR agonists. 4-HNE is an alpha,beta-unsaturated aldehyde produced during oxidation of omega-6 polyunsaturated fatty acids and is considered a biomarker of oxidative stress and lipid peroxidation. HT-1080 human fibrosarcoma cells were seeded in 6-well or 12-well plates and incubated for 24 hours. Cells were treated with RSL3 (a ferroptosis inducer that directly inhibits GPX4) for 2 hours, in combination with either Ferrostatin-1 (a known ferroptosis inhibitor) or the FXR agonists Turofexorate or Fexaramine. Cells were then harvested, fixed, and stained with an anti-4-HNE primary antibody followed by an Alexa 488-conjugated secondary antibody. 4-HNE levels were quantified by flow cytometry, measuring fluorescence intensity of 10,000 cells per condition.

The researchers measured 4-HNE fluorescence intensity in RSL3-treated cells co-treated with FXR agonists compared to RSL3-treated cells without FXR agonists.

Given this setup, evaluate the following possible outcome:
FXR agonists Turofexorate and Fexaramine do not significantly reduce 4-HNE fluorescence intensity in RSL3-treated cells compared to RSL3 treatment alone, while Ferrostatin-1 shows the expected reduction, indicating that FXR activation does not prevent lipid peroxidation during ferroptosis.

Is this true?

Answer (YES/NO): NO